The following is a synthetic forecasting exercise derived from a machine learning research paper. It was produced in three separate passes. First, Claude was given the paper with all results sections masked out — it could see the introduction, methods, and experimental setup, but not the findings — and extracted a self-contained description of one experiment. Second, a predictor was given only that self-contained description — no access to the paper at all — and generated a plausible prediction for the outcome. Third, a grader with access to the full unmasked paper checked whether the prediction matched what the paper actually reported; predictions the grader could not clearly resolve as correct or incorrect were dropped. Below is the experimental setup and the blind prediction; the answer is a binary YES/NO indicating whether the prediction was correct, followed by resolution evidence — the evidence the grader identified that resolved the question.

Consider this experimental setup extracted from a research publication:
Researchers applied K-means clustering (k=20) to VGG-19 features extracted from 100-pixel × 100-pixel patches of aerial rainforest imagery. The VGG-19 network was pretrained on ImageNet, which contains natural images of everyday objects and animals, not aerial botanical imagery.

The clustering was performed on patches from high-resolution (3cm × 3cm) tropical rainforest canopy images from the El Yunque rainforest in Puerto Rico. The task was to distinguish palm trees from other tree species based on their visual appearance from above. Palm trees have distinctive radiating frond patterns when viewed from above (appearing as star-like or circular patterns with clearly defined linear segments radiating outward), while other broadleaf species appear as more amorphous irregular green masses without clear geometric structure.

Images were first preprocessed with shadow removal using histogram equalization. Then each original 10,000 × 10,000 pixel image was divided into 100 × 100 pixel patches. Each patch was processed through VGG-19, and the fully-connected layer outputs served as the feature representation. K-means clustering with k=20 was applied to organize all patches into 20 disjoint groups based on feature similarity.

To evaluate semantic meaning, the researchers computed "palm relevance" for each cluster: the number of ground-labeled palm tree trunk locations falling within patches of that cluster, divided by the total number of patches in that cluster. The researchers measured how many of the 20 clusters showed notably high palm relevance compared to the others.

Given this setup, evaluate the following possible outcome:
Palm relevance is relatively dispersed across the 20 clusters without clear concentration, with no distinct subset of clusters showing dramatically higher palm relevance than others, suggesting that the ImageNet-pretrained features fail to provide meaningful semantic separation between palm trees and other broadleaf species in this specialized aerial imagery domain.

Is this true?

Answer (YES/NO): NO